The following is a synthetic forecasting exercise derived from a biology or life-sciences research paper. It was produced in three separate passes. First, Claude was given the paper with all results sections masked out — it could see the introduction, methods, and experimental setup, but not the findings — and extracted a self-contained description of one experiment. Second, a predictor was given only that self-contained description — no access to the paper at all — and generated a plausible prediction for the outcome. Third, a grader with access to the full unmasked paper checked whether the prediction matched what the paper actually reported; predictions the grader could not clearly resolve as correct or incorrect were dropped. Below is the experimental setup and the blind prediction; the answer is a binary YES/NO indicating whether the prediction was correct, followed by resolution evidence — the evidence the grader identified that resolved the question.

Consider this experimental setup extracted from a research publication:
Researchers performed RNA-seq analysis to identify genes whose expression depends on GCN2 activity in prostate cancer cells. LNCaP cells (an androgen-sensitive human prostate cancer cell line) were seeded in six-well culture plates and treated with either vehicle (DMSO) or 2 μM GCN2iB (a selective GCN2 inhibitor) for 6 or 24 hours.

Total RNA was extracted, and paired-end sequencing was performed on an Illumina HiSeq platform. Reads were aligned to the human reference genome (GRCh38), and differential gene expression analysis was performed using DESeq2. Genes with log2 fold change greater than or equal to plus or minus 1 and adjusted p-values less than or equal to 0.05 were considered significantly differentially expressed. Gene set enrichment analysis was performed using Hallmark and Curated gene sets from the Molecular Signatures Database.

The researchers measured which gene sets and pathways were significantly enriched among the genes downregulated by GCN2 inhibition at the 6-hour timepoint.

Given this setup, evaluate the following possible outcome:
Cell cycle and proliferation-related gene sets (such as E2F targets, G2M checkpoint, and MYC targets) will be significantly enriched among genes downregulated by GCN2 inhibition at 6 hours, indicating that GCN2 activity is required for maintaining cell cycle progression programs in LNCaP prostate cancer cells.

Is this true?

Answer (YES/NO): NO